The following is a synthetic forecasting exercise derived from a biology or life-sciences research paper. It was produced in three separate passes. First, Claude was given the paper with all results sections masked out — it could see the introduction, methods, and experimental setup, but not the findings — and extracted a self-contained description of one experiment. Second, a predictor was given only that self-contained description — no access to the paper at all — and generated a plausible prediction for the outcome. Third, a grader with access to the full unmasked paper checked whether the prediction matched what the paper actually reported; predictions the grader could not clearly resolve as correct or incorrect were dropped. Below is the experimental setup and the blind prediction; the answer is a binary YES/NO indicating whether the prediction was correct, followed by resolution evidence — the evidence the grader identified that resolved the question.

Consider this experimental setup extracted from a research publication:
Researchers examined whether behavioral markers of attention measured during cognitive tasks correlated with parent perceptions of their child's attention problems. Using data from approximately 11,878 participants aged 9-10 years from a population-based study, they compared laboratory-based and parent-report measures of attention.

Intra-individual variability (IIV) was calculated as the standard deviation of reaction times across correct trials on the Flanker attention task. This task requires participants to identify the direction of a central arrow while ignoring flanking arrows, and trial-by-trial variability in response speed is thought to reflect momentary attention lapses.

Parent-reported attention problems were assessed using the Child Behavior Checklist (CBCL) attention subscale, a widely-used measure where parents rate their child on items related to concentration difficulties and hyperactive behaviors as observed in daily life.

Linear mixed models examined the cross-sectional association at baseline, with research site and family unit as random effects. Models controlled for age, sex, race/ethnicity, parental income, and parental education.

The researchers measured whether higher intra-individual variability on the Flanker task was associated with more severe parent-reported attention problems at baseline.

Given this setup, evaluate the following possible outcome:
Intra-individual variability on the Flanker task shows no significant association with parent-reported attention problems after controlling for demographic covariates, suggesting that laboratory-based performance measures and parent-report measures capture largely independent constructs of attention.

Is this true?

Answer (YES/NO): NO